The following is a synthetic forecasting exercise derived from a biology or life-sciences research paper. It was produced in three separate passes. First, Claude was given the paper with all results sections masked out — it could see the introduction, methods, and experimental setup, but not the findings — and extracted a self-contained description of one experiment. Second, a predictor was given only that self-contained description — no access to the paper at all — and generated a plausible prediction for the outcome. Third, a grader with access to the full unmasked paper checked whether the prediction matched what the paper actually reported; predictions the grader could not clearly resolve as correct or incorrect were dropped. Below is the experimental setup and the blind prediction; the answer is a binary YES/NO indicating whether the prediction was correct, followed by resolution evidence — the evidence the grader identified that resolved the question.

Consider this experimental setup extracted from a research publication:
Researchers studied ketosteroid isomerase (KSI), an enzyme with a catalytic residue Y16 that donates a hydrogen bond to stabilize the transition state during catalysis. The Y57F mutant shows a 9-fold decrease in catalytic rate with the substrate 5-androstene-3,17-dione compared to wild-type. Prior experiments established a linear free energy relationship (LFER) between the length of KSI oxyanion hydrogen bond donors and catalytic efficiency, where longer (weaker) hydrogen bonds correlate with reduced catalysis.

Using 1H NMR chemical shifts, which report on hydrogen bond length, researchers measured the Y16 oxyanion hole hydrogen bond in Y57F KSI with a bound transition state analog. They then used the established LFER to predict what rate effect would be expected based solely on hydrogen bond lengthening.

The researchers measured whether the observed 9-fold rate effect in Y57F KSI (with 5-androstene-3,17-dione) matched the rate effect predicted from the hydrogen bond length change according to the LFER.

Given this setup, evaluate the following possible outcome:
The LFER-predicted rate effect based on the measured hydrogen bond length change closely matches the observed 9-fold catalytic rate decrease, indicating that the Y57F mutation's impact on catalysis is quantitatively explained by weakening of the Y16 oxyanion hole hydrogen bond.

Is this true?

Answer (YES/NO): YES